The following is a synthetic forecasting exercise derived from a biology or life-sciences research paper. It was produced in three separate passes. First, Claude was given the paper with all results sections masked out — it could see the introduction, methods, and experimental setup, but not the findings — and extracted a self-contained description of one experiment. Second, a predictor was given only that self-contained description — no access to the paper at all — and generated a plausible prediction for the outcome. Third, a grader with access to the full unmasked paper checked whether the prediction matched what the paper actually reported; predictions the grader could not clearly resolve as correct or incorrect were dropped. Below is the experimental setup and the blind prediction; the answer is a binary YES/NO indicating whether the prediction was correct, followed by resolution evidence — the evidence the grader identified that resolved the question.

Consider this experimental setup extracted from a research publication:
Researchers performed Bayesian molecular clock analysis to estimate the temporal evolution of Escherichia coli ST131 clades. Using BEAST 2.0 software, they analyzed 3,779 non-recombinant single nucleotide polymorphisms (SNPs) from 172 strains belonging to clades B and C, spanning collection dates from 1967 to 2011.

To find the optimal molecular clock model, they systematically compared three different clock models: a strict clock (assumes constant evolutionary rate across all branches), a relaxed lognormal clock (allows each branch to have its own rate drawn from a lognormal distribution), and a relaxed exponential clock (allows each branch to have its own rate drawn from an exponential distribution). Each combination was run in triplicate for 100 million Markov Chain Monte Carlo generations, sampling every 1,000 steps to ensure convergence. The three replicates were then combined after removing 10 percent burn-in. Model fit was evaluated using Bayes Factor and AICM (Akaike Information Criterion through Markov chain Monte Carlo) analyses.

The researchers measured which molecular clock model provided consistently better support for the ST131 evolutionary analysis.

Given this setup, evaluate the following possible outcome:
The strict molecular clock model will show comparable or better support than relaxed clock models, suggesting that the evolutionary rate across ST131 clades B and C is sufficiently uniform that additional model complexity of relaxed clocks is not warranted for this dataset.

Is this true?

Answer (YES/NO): NO